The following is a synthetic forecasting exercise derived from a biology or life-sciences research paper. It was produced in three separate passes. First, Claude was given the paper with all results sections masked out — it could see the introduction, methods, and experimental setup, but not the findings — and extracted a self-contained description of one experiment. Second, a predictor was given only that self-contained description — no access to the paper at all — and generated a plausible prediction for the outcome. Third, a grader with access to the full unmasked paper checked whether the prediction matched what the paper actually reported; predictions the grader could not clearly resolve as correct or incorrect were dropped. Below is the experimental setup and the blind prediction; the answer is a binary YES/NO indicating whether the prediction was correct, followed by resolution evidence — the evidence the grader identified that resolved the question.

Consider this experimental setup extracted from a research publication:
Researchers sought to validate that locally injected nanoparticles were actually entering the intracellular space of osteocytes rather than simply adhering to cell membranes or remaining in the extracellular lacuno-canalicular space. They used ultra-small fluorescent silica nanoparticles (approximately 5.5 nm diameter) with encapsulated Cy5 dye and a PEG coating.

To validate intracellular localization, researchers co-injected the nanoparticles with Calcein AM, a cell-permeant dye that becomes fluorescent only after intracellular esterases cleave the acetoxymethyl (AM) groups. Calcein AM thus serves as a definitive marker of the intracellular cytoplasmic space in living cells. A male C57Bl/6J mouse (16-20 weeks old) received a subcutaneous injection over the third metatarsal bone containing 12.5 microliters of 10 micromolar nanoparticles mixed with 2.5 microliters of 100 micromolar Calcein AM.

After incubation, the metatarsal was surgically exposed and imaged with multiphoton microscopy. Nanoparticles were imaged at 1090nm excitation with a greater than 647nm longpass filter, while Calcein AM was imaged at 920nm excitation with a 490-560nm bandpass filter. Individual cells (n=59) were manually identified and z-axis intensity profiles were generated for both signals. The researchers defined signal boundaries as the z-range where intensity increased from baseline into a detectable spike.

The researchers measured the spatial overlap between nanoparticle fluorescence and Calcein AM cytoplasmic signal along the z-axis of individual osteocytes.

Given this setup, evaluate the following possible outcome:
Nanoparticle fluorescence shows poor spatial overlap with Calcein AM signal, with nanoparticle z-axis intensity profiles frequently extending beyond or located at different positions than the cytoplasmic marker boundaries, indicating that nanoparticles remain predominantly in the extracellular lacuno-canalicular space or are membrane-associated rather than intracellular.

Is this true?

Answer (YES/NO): NO